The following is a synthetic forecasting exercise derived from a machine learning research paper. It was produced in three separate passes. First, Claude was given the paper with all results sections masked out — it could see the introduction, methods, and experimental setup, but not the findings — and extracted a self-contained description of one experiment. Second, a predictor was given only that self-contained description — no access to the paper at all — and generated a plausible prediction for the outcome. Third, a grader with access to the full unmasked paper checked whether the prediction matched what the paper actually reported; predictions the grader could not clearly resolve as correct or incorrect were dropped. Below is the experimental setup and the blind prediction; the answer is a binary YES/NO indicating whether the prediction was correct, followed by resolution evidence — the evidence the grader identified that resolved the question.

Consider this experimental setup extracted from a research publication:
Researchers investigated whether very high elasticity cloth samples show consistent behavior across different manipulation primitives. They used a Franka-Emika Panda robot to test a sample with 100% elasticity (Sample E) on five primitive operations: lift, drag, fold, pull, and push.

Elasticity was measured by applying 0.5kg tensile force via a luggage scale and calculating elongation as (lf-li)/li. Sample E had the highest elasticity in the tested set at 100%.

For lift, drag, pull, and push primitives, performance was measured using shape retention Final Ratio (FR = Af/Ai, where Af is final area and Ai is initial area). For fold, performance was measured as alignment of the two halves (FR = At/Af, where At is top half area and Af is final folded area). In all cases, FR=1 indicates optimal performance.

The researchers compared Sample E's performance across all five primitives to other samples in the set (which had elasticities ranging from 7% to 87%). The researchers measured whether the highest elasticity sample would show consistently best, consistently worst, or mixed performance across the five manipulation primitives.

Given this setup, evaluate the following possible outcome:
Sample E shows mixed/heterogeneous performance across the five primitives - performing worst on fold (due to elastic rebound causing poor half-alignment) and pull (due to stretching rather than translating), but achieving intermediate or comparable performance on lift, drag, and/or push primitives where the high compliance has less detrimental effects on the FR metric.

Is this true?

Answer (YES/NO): NO